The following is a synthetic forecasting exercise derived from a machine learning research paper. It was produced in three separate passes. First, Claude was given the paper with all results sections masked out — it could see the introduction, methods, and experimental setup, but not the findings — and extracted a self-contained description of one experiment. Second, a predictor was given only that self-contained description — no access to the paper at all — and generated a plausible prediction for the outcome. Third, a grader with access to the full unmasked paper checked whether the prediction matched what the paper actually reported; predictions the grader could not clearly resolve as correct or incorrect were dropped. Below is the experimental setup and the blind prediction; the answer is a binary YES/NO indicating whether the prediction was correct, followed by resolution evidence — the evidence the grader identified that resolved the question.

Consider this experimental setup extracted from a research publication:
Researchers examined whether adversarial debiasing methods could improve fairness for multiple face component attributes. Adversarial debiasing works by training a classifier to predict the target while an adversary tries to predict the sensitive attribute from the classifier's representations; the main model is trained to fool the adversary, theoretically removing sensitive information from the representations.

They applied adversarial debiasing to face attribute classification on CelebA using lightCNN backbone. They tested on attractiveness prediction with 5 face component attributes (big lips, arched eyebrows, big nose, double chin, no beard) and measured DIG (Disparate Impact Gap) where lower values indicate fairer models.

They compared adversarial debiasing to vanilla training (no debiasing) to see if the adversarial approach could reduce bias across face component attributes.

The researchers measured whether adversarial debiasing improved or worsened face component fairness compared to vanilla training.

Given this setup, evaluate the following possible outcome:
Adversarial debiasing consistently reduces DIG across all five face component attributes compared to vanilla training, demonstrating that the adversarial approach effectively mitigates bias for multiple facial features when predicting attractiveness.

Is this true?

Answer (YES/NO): NO